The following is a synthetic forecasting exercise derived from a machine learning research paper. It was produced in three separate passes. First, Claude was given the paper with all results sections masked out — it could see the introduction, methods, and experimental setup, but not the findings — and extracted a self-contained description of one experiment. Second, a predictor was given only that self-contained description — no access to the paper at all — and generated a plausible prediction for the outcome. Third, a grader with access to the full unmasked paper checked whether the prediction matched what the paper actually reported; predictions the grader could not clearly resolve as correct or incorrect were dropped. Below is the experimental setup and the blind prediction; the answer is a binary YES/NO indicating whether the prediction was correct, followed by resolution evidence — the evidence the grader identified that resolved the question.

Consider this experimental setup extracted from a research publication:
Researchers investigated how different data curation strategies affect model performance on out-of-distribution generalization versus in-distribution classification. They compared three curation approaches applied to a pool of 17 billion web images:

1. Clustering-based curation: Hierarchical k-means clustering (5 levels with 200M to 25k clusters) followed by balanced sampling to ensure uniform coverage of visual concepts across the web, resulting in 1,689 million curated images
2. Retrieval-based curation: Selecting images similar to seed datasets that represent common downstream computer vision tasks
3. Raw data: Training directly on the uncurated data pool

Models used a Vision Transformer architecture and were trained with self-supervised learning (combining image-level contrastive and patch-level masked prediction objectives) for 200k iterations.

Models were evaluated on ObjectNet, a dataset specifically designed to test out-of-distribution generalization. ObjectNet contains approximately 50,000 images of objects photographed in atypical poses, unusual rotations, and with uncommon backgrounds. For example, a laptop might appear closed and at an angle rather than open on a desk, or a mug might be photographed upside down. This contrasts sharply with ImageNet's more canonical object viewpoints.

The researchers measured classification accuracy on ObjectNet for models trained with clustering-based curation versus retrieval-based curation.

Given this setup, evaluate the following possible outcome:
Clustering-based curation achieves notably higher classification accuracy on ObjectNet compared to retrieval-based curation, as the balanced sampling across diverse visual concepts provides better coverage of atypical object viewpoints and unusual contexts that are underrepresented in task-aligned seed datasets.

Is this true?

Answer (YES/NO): YES